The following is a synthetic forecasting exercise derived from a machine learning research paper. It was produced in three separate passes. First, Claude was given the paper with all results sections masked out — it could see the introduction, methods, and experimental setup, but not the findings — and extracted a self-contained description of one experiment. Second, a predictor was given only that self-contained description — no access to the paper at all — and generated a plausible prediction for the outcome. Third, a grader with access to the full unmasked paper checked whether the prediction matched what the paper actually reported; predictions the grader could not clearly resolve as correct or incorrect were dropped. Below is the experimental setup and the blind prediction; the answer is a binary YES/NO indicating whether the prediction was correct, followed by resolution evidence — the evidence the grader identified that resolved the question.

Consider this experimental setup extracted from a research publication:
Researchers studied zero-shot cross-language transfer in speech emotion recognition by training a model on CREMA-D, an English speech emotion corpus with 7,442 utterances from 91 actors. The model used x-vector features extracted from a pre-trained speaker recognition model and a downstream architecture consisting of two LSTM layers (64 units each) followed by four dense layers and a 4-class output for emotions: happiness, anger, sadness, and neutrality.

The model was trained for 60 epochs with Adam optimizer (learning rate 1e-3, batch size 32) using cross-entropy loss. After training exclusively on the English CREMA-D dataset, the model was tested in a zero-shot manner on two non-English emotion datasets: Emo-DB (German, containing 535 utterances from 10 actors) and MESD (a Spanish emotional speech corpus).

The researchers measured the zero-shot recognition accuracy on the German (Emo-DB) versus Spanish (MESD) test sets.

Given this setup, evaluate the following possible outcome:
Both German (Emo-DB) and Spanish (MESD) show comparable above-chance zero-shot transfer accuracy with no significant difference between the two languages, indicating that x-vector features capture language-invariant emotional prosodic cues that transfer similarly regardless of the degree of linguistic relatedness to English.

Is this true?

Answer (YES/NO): NO